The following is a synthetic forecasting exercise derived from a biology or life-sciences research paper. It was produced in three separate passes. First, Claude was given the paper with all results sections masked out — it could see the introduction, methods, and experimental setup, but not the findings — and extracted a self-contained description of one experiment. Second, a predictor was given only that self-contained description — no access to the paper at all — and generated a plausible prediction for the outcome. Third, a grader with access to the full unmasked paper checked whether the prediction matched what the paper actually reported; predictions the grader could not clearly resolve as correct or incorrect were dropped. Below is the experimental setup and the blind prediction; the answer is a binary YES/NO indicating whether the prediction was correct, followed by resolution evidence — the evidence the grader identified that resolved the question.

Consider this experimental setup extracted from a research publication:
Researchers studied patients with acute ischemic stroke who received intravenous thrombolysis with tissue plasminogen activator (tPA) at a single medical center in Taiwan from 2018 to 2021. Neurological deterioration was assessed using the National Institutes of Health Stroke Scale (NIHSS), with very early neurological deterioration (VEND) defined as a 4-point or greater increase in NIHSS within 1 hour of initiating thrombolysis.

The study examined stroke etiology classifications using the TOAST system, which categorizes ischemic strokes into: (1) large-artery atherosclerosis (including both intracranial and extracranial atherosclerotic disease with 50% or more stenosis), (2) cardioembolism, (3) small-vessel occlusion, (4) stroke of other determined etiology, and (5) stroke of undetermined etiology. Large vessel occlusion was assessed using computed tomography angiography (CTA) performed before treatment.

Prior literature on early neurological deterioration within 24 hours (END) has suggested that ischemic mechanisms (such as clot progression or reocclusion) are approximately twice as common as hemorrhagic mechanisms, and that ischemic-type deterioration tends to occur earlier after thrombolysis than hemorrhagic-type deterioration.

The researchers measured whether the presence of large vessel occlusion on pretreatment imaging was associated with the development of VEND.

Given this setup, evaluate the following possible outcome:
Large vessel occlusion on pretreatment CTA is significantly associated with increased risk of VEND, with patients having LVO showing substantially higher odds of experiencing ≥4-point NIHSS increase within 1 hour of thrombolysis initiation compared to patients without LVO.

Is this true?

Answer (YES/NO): NO